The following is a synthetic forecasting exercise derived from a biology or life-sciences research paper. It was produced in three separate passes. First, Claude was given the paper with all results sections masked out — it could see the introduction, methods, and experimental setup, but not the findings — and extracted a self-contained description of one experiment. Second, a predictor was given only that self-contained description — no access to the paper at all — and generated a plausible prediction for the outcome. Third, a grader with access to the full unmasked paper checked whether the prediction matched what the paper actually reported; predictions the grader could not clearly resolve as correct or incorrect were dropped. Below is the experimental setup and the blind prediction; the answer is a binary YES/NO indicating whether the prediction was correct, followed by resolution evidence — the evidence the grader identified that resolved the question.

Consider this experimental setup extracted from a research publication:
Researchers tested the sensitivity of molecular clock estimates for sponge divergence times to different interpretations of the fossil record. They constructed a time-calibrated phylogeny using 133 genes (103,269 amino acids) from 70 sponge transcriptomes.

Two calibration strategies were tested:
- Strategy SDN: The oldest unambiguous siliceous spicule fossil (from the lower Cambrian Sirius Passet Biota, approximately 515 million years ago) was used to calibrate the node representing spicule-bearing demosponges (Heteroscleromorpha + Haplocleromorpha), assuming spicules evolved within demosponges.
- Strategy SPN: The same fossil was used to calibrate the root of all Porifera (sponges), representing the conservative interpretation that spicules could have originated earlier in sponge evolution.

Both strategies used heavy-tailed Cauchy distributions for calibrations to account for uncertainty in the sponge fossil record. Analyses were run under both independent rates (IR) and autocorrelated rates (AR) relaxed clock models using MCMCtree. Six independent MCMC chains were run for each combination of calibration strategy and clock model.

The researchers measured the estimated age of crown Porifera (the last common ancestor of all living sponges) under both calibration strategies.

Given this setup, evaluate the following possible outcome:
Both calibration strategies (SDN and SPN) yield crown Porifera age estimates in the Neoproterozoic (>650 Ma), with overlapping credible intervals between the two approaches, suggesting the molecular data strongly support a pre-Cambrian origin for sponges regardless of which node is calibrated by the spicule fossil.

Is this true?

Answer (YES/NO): NO